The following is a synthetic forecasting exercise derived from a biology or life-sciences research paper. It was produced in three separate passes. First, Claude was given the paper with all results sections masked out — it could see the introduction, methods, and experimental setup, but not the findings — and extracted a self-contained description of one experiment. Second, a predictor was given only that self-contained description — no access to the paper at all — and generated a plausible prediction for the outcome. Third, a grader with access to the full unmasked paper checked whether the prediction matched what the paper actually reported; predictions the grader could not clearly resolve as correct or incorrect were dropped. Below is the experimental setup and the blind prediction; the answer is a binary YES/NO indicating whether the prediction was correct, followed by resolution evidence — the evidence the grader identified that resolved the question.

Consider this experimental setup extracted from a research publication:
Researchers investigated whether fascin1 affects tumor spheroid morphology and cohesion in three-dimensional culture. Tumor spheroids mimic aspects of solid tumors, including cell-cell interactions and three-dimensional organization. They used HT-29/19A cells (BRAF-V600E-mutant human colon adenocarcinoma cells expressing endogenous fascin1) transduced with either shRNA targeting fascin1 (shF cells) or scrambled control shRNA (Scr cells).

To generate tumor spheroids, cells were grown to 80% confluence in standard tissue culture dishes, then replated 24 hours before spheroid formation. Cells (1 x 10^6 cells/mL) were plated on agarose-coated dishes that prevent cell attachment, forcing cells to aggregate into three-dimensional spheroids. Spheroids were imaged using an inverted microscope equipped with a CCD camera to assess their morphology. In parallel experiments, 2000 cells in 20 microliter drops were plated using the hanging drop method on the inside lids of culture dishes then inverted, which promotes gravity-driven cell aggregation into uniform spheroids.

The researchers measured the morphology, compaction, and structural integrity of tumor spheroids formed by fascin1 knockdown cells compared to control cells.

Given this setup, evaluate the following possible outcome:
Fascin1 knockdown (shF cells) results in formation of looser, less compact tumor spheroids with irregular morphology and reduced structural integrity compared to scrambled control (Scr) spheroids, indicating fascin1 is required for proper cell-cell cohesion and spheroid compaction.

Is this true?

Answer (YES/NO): NO